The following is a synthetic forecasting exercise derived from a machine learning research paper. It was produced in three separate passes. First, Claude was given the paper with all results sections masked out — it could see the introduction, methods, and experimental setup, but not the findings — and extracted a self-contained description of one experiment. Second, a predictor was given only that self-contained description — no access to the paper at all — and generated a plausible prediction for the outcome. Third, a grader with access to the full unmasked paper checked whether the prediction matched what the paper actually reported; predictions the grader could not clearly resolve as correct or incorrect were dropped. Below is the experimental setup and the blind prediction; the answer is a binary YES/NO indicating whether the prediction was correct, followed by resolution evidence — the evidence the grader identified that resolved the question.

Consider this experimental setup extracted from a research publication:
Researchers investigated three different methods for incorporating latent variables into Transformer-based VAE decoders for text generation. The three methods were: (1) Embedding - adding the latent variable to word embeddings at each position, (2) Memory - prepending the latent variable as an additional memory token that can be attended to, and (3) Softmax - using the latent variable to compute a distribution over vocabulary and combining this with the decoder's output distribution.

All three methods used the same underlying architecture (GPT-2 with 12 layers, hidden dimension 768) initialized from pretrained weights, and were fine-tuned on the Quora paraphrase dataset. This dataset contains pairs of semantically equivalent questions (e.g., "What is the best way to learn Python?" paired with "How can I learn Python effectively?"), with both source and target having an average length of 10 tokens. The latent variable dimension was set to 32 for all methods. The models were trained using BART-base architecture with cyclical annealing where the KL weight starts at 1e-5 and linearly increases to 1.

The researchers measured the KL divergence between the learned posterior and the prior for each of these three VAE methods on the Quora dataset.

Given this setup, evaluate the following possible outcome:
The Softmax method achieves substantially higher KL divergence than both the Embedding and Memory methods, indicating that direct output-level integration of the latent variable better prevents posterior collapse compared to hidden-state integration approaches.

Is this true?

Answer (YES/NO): NO